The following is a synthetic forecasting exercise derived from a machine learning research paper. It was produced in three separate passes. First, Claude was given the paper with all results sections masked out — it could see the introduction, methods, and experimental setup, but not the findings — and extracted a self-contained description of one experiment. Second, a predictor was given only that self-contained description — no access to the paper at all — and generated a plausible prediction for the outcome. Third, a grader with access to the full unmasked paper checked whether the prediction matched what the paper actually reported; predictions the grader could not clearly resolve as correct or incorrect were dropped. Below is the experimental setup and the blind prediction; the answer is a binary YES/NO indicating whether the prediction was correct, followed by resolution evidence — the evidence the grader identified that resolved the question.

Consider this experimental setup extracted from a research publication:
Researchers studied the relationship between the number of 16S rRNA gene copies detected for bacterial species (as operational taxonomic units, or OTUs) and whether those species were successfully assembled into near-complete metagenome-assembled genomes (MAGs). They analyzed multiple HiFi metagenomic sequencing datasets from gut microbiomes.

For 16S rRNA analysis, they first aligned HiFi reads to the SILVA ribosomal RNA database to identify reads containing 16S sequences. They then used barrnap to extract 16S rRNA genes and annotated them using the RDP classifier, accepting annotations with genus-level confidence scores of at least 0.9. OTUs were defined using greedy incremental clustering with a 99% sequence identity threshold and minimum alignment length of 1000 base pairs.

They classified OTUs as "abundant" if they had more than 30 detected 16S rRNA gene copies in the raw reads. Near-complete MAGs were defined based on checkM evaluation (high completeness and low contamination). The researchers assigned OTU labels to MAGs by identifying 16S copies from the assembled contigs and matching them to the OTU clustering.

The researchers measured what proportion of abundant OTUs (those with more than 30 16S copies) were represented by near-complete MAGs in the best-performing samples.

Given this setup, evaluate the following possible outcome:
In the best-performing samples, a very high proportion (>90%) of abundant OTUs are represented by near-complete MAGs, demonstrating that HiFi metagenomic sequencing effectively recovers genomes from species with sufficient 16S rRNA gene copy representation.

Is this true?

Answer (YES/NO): NO